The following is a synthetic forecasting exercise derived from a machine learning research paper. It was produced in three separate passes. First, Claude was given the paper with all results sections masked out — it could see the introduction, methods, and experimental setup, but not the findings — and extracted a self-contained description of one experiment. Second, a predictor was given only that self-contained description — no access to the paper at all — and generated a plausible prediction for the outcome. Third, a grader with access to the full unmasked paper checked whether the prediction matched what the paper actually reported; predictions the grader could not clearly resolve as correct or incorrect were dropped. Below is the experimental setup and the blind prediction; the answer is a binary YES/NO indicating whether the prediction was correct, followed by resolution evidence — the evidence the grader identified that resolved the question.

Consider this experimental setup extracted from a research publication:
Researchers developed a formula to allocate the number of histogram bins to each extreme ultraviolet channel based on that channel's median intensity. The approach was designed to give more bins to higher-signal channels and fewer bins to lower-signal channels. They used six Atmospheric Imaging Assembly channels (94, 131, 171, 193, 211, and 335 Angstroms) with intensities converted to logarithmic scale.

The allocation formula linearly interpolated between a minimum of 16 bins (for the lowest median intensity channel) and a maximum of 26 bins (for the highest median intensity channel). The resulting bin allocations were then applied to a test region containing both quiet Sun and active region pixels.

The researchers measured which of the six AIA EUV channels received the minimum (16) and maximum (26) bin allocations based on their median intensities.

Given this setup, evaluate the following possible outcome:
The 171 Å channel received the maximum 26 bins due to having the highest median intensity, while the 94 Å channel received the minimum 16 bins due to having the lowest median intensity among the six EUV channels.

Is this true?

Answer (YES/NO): NO